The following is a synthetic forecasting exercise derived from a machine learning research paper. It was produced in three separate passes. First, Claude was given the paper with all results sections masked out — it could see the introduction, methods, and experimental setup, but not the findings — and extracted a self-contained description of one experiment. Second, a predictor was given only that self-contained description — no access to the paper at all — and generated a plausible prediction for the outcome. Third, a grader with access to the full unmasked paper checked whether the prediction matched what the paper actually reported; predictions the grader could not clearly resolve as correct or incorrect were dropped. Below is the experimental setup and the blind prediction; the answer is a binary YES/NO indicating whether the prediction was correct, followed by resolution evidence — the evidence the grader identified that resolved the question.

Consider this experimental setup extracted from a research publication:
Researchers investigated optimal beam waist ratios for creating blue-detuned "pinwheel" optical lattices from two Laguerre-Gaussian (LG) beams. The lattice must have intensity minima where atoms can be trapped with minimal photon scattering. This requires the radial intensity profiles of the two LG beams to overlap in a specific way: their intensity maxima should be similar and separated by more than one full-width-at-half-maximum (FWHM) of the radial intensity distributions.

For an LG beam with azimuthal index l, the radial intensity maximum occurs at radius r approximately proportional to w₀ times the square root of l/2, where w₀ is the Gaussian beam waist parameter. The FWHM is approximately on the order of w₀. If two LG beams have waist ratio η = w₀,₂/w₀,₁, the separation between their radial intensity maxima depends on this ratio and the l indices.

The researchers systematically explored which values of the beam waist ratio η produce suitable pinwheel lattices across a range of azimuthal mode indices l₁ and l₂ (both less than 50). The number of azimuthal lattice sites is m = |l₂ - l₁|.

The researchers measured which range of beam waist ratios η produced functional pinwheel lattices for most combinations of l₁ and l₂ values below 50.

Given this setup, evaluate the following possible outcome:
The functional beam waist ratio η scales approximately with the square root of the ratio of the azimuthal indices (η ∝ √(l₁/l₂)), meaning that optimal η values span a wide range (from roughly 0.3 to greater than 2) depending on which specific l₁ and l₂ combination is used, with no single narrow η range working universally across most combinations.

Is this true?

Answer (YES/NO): NO